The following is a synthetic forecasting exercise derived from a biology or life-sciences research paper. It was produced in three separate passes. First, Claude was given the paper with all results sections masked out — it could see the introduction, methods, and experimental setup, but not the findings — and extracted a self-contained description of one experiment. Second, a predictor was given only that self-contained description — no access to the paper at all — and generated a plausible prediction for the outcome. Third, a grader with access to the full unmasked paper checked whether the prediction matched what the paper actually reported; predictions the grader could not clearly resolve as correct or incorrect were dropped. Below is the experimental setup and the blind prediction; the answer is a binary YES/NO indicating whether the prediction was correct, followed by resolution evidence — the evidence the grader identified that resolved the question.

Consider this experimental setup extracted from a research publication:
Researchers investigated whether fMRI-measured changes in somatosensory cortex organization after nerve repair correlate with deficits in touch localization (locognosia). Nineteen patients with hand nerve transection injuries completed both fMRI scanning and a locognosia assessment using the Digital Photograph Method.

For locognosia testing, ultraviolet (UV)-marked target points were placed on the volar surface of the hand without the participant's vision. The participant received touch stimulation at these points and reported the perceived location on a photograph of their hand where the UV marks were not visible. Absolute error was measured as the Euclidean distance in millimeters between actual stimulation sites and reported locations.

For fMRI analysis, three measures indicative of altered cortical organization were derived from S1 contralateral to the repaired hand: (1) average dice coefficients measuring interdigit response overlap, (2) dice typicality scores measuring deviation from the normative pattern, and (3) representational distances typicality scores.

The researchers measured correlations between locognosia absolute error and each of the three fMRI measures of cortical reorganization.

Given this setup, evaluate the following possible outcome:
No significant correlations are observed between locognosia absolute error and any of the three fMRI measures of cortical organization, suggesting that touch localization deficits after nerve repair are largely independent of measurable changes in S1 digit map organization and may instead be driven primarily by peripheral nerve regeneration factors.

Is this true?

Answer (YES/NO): YES